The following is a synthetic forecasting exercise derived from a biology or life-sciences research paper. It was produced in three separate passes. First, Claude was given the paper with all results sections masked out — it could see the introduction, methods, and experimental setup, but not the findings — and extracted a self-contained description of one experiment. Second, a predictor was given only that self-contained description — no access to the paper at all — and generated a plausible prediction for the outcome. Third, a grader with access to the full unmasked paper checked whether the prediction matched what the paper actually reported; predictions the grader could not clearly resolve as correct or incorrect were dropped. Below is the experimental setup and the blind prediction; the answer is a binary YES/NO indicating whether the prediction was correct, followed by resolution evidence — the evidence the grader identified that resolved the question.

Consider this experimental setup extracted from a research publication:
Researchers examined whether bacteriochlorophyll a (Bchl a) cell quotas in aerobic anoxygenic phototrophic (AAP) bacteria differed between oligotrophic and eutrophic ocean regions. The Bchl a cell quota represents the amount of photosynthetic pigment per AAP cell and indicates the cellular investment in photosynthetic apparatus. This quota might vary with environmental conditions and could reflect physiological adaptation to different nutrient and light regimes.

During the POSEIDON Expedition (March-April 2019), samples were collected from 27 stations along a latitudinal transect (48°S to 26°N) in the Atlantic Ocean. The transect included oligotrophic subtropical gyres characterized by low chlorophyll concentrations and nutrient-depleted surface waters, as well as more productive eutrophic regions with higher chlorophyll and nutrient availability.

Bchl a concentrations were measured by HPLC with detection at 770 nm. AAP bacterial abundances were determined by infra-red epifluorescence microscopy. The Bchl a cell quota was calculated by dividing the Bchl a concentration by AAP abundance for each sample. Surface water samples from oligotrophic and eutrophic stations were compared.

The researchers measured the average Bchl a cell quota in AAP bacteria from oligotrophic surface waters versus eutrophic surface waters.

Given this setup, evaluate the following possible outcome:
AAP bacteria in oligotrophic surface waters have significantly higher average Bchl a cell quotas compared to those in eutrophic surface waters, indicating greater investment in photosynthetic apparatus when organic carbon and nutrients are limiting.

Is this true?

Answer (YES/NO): NO